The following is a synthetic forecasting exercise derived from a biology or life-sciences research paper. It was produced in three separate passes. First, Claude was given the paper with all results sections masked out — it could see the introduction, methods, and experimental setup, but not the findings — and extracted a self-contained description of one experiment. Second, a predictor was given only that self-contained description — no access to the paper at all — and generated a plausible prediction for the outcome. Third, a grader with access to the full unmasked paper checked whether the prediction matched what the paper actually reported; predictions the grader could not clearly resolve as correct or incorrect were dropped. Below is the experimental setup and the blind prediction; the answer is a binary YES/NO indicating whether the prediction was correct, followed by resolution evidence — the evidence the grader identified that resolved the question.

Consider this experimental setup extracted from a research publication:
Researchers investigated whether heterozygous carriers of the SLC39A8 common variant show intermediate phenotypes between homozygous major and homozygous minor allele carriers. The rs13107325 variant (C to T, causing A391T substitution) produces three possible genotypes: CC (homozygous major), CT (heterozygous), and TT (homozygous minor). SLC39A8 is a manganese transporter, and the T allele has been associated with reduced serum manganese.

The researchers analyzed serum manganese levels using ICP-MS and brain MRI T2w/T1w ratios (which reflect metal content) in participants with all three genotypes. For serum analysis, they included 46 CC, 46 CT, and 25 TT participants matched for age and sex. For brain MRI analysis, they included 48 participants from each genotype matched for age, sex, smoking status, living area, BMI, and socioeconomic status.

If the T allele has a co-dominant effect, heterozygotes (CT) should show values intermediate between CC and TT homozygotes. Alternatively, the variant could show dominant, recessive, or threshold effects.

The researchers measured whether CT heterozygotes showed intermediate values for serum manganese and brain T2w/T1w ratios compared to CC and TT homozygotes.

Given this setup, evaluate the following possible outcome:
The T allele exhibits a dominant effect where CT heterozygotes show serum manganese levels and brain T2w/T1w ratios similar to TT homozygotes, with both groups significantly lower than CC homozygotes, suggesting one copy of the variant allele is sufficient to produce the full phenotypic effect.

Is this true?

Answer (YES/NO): NO